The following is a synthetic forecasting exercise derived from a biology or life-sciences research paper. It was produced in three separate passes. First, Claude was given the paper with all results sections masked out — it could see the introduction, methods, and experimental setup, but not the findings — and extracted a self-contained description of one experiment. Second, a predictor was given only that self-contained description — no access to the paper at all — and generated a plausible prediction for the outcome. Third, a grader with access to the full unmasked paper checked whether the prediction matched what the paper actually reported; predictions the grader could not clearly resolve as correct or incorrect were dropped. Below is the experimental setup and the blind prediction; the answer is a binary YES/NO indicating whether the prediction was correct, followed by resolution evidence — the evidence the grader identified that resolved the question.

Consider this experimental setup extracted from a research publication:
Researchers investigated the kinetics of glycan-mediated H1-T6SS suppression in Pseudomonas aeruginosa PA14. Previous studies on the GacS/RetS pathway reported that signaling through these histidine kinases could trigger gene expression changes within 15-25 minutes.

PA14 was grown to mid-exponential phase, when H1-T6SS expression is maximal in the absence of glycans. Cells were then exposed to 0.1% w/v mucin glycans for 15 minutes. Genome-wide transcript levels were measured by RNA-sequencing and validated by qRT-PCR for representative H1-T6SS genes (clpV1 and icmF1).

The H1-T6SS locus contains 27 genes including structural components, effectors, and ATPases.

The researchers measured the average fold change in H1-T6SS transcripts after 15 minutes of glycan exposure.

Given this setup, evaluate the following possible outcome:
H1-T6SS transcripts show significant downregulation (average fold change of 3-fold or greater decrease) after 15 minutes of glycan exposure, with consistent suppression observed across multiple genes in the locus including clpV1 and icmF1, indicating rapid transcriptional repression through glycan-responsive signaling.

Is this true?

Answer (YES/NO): NO